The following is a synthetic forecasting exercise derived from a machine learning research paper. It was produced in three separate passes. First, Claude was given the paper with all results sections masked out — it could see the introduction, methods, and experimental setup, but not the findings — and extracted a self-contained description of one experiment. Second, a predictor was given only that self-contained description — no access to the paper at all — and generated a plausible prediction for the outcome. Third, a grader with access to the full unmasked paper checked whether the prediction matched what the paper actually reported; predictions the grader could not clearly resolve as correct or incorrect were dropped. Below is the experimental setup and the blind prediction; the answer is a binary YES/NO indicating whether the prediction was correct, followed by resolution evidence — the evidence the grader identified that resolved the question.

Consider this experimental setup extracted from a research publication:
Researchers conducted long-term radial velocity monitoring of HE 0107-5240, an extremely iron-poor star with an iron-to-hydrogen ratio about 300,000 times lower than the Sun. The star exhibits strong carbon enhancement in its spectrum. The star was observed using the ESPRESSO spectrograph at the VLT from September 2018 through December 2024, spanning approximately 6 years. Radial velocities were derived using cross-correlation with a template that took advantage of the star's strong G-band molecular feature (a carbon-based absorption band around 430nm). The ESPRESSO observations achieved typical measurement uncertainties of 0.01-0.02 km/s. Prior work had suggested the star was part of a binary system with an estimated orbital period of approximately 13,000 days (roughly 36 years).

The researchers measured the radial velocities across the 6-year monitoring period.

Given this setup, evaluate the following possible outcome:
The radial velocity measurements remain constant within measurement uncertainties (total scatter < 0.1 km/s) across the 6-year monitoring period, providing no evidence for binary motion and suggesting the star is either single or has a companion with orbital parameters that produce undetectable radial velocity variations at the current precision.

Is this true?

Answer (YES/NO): NO